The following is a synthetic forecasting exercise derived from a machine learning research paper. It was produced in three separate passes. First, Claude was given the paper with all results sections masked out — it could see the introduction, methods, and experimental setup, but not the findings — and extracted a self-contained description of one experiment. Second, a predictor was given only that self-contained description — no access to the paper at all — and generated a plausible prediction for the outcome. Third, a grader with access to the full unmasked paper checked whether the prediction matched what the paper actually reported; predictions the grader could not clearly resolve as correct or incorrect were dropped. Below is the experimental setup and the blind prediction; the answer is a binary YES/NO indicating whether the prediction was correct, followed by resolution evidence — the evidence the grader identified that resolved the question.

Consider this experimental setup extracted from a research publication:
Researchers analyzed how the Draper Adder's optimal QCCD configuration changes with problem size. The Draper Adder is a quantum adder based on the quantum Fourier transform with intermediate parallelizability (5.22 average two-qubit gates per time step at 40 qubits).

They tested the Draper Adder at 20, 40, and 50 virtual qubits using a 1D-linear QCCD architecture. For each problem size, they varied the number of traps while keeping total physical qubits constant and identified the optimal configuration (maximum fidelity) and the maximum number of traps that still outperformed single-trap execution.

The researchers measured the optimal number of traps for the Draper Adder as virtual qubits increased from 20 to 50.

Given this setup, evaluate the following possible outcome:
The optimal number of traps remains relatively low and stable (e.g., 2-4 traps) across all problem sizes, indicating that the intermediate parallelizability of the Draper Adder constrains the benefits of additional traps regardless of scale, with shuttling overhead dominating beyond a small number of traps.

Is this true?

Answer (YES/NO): YES